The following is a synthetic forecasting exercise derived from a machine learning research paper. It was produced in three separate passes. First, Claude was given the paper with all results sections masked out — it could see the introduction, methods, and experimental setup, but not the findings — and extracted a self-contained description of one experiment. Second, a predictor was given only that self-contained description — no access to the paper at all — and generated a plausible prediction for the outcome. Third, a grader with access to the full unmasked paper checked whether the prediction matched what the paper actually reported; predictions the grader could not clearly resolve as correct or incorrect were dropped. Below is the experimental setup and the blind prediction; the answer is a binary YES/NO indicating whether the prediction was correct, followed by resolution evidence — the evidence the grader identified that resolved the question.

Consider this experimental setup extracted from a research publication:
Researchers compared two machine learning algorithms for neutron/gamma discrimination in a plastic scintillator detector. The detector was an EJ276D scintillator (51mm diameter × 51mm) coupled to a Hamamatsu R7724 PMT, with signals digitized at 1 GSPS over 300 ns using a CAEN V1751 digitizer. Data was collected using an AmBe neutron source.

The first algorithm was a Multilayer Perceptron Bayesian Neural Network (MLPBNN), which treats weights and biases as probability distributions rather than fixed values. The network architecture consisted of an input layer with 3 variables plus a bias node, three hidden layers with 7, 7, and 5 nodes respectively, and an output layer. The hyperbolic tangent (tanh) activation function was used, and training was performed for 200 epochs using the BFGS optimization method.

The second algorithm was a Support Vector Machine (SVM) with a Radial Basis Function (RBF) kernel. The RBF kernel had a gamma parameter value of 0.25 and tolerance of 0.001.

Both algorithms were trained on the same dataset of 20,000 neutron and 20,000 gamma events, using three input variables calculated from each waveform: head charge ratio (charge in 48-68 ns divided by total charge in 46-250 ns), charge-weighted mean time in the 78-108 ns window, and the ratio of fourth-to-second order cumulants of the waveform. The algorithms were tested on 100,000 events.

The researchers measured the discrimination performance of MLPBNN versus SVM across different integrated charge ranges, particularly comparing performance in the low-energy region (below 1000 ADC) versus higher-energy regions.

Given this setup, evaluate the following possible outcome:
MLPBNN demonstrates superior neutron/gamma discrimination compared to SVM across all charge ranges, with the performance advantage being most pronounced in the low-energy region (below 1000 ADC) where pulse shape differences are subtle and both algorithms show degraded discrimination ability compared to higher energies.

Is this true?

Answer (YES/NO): NO